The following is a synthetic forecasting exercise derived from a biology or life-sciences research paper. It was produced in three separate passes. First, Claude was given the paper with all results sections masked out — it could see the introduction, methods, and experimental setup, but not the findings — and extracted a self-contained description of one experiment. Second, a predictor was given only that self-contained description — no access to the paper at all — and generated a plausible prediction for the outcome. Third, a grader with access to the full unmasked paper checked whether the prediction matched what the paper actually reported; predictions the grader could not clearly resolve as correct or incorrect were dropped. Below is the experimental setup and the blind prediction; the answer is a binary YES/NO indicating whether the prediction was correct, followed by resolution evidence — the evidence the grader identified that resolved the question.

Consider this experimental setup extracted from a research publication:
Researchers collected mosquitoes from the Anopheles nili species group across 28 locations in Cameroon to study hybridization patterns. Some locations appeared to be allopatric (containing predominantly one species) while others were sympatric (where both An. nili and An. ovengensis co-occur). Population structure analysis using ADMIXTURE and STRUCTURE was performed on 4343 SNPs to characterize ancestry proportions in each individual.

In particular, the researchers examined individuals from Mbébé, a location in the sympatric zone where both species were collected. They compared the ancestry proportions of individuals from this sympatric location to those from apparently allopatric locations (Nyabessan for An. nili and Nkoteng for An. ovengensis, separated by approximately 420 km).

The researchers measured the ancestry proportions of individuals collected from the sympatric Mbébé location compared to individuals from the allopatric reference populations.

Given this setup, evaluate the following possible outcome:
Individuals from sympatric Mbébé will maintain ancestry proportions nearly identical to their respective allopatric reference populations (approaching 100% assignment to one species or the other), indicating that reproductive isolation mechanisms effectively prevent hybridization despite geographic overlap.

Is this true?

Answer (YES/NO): NO